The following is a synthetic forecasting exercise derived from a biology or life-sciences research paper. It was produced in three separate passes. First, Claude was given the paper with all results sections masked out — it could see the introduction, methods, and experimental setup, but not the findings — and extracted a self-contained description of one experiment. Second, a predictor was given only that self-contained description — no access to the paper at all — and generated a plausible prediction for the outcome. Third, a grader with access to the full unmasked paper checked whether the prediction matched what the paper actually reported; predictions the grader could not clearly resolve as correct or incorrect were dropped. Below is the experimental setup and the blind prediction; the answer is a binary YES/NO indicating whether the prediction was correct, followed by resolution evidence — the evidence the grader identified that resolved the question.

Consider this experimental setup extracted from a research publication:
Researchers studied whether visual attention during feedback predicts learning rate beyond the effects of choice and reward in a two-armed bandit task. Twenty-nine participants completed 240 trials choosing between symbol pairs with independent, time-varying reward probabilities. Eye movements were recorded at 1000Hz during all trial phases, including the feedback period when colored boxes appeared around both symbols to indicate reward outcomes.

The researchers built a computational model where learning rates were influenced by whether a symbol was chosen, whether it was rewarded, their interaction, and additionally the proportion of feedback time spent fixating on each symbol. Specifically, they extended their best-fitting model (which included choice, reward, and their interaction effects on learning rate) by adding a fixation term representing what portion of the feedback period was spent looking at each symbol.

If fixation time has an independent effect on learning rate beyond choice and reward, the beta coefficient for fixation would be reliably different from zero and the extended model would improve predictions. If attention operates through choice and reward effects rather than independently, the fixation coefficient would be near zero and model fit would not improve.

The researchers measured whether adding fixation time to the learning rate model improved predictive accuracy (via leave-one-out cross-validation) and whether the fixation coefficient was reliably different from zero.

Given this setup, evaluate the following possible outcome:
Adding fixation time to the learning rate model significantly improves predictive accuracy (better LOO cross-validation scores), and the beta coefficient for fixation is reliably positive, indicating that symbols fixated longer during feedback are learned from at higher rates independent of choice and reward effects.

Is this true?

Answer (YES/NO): YES